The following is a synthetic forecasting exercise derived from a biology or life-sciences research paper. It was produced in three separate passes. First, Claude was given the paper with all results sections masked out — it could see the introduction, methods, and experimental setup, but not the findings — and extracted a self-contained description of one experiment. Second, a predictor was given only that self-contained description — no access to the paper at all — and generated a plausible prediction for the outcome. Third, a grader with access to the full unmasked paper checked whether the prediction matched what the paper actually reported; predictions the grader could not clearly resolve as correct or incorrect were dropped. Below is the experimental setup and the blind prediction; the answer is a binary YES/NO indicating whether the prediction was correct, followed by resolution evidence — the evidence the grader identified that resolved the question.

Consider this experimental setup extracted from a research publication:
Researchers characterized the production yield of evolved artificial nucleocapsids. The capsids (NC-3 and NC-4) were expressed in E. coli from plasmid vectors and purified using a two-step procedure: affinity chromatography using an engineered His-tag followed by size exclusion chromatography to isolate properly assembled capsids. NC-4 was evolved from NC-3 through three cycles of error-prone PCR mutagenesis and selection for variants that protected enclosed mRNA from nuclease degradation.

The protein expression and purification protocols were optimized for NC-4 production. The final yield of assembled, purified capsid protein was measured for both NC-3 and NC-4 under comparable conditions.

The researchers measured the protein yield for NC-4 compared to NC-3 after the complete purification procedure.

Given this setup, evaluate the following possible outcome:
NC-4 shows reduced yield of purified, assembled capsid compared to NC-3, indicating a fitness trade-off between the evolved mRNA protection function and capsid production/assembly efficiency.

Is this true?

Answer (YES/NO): NO